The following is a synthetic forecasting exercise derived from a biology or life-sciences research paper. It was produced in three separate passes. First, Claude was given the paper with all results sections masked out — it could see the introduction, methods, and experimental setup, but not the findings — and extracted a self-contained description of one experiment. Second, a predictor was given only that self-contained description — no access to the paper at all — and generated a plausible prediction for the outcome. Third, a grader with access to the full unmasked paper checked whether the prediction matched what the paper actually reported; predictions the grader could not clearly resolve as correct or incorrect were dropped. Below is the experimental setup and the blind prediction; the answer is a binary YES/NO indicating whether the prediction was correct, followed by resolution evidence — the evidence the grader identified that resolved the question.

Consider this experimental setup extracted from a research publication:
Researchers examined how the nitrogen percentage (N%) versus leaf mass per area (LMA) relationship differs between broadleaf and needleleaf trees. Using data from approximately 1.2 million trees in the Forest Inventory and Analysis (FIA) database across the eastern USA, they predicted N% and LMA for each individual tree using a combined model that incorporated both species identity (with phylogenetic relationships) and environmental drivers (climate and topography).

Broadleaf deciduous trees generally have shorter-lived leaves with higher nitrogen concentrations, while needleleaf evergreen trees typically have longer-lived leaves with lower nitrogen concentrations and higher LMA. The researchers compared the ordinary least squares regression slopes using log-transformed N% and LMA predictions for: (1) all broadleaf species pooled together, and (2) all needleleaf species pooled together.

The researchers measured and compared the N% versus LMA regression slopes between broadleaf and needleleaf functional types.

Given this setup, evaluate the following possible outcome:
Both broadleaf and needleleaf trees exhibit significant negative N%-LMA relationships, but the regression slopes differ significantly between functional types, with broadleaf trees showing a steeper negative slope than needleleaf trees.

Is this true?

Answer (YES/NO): NO